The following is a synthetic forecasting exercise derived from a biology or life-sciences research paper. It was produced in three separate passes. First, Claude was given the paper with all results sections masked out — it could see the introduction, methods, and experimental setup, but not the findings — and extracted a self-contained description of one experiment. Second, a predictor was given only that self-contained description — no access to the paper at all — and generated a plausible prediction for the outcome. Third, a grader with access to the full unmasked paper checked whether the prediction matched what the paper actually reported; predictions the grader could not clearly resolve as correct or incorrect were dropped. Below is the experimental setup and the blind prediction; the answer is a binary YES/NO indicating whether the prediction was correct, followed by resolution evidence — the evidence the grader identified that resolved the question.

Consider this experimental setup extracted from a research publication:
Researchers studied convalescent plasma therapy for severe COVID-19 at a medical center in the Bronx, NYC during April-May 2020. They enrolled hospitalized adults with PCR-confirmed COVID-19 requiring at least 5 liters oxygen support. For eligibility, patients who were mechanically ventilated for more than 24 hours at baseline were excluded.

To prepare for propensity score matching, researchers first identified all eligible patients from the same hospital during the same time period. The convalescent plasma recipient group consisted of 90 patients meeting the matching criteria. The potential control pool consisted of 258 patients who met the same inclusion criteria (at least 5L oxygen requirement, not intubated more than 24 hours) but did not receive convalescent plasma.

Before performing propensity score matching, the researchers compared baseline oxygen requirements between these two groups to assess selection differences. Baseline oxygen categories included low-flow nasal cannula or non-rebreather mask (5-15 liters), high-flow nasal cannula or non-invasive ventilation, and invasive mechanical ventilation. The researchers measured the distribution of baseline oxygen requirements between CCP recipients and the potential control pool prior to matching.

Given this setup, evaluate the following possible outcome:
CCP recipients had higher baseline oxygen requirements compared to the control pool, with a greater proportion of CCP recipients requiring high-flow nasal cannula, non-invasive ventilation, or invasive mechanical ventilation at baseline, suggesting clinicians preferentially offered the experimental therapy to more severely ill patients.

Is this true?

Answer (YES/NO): YES